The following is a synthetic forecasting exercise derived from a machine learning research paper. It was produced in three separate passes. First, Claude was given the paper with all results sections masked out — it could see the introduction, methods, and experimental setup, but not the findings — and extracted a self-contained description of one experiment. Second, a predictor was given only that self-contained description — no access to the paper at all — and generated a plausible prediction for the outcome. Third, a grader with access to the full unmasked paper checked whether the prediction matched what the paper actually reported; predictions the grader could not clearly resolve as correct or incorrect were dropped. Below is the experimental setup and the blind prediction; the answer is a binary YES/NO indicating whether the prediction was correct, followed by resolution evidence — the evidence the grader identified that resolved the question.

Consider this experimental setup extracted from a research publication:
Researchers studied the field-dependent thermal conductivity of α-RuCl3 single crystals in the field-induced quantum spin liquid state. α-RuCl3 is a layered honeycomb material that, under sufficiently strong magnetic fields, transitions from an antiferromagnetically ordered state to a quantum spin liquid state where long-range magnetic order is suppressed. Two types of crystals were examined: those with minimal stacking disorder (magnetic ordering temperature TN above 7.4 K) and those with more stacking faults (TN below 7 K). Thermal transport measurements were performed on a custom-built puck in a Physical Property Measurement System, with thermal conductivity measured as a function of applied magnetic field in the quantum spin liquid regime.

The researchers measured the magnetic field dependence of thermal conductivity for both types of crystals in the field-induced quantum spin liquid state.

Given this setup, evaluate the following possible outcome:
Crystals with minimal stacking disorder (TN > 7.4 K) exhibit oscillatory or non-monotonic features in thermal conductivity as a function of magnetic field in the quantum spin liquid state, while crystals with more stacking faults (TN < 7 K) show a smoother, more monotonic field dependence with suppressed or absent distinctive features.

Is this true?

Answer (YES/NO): NO